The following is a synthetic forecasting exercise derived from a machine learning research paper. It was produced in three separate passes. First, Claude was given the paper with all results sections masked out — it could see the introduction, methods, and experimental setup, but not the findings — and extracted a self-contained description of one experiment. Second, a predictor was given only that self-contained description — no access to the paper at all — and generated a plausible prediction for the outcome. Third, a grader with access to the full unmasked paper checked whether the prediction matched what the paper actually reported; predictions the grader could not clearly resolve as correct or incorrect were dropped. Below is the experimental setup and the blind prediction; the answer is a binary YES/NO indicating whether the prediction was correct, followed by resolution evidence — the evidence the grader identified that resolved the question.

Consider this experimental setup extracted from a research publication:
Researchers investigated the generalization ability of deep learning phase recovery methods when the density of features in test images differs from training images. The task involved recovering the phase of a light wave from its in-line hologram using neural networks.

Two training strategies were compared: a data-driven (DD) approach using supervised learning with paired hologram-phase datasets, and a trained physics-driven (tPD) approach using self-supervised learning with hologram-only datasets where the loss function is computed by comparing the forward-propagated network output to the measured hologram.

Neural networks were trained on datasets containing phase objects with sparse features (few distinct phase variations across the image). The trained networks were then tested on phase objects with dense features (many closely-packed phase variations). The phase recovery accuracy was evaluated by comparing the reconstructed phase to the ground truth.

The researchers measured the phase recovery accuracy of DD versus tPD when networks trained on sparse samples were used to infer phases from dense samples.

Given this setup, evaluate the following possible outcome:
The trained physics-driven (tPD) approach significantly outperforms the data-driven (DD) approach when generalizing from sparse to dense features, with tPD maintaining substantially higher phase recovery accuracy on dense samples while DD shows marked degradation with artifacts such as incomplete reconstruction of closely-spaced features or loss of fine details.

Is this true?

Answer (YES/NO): YES